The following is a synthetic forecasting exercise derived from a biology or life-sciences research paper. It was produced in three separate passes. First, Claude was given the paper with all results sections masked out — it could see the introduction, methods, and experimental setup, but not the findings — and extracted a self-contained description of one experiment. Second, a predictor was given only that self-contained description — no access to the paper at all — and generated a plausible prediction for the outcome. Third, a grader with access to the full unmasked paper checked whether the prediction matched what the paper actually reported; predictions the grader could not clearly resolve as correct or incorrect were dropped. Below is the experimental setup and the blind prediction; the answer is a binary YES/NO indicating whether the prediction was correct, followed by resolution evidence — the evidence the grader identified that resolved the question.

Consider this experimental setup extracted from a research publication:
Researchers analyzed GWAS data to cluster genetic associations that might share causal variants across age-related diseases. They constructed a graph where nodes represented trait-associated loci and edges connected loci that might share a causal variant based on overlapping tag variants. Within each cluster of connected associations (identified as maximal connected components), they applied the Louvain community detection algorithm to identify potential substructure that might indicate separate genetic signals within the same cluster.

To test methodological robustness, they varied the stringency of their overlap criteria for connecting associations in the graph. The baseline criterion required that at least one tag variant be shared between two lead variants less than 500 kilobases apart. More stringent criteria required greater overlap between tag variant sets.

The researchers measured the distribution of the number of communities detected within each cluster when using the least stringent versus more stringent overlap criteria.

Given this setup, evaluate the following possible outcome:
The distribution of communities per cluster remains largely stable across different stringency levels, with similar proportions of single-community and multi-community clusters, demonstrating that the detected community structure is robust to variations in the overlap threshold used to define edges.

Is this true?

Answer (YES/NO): YES